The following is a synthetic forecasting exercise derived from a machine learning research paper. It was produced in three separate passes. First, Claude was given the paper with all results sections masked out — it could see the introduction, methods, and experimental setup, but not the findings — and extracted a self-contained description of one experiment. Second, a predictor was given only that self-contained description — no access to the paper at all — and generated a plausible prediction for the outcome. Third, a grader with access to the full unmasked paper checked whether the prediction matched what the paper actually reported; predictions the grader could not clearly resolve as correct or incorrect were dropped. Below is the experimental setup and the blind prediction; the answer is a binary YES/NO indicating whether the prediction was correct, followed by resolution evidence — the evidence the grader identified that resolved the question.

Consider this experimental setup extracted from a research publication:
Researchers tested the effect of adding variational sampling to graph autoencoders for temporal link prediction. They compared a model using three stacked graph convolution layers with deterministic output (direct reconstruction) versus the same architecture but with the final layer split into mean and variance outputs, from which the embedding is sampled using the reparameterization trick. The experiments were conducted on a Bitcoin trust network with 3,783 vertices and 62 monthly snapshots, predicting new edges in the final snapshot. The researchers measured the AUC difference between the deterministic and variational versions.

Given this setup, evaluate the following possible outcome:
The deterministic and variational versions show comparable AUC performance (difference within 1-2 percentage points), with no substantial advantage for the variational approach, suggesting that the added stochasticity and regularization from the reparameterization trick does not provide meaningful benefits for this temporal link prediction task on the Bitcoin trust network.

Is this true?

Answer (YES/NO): NO